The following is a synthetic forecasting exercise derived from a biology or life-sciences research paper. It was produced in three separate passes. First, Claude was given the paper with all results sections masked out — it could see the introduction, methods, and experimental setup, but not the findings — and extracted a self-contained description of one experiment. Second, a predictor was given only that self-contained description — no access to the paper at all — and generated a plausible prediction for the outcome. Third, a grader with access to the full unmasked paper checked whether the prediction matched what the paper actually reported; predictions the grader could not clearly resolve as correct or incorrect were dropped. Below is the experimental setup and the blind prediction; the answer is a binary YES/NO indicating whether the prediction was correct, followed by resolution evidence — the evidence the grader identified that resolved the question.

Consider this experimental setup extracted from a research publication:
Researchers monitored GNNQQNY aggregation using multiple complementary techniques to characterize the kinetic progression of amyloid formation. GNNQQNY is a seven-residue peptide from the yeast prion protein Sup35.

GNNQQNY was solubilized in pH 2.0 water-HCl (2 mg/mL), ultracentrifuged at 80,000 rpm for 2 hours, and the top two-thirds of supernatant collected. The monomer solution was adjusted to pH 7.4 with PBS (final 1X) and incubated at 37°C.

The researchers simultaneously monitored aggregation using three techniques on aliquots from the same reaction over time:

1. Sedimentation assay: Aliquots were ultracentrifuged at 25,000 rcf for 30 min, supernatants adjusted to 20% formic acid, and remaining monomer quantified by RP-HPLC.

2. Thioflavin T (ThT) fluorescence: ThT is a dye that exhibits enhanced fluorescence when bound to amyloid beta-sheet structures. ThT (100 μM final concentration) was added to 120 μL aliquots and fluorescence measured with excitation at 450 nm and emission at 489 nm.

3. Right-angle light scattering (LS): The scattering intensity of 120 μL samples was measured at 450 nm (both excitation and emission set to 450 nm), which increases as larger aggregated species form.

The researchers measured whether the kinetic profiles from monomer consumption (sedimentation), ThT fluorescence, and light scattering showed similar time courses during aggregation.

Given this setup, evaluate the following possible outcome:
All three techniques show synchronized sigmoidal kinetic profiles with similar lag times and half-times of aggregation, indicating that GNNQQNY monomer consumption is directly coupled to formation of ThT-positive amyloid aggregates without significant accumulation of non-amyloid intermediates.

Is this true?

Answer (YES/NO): YES